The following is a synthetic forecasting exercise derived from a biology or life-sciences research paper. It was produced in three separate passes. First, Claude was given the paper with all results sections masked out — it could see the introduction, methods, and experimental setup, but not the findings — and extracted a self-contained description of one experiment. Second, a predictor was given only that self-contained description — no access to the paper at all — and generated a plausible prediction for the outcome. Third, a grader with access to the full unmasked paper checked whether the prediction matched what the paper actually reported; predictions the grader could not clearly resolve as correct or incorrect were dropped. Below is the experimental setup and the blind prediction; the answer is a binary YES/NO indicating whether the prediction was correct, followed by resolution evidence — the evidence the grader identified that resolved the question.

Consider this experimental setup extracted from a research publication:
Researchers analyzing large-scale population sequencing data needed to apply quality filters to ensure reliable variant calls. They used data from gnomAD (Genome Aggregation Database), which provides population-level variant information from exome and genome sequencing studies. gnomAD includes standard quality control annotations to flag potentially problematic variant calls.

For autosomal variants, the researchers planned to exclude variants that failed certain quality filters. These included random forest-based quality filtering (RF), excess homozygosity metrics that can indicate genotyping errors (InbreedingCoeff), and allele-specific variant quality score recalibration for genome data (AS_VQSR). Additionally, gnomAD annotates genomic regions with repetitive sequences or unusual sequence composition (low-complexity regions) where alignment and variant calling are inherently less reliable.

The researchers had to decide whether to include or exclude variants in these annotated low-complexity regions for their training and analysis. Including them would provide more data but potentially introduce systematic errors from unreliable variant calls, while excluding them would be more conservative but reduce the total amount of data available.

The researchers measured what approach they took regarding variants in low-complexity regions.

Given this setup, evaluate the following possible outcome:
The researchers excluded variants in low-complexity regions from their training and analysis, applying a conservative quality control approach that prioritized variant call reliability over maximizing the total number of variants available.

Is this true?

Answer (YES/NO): YES